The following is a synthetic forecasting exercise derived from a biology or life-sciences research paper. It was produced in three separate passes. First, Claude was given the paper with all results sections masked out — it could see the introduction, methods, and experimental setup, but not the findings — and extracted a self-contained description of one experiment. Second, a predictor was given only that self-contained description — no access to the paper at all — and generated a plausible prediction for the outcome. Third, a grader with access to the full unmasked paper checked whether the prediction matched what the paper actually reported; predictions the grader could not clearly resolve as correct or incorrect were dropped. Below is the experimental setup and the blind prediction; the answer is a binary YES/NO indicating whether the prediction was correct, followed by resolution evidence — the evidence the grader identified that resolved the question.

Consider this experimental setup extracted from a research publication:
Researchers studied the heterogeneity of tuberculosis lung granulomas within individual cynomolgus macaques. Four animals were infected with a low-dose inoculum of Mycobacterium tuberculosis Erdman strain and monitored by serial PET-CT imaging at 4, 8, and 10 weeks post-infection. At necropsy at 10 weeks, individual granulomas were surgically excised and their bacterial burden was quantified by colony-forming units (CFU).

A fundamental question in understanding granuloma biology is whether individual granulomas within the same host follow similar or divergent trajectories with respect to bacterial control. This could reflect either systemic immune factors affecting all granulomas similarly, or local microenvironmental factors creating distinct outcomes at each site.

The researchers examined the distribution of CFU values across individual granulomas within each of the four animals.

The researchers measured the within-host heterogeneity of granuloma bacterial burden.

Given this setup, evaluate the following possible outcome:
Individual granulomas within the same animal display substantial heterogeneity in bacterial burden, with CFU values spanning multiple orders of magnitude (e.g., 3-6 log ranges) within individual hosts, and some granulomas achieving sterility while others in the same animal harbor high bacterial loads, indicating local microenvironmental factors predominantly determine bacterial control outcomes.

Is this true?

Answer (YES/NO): YES